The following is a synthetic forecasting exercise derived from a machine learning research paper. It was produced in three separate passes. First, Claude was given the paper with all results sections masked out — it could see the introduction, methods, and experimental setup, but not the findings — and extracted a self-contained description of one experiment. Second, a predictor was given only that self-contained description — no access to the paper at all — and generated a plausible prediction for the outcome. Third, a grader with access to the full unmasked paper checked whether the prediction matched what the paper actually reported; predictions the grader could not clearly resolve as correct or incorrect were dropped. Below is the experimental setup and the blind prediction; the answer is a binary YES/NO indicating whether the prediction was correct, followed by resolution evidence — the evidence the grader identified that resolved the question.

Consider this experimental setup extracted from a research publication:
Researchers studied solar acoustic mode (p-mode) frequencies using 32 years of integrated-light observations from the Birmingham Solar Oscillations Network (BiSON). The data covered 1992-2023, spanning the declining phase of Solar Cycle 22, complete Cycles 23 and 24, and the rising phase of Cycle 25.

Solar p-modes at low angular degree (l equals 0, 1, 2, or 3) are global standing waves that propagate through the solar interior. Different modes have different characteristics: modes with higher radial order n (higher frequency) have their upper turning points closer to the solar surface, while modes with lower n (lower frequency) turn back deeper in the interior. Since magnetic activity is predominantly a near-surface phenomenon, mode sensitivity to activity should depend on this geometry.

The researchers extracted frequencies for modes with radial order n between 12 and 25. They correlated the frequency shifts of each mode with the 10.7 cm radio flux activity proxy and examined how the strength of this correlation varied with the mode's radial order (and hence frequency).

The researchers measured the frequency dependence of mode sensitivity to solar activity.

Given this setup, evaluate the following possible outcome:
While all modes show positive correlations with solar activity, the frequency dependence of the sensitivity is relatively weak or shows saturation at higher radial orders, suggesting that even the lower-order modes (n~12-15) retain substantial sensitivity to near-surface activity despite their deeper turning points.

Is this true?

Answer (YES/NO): NO